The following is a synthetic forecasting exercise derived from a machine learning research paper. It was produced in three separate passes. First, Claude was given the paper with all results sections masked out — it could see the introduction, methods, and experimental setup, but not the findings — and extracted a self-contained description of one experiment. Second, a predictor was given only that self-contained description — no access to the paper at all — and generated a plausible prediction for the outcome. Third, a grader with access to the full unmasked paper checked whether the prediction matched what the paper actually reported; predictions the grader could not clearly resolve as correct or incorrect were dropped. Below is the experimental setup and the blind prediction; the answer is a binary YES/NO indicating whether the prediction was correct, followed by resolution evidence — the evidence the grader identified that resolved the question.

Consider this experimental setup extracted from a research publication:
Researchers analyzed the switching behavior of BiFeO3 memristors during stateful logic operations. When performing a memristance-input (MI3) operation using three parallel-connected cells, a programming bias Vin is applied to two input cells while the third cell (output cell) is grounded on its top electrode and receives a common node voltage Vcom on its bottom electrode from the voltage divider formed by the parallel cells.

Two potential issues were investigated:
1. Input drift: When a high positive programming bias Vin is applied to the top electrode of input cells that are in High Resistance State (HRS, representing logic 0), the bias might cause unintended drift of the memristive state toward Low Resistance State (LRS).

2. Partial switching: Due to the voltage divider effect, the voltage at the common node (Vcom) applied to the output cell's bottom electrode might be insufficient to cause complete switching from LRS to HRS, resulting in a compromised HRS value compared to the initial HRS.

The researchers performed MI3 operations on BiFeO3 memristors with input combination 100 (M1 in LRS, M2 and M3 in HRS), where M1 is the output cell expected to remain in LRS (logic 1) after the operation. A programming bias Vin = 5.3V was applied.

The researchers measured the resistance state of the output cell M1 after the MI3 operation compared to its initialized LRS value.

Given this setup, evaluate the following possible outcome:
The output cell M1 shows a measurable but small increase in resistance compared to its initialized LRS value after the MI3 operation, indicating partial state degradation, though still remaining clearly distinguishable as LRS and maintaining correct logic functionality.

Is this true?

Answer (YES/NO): NO